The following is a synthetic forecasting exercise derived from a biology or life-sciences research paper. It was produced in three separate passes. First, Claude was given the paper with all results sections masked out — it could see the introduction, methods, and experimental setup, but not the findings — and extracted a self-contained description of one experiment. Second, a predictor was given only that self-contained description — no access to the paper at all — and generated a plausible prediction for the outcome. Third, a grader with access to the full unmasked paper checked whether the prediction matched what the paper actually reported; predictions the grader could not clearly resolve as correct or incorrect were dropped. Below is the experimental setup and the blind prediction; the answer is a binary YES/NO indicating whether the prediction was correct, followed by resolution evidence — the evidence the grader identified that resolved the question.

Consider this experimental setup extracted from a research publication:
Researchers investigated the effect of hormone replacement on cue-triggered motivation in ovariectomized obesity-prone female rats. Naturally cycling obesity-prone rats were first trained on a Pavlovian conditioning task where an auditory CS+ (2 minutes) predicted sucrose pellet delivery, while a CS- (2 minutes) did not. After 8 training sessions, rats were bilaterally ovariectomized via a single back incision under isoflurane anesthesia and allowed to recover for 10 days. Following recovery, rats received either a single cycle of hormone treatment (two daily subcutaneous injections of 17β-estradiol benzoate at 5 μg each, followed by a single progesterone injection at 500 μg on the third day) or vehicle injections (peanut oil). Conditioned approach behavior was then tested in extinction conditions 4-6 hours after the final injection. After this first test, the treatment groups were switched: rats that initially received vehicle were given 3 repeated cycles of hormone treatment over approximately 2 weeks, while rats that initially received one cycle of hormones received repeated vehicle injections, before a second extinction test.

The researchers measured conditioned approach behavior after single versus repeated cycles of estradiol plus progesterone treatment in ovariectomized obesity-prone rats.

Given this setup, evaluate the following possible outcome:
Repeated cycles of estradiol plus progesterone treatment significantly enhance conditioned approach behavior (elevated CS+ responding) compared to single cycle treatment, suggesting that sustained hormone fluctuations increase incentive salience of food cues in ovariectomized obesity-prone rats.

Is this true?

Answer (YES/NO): NO